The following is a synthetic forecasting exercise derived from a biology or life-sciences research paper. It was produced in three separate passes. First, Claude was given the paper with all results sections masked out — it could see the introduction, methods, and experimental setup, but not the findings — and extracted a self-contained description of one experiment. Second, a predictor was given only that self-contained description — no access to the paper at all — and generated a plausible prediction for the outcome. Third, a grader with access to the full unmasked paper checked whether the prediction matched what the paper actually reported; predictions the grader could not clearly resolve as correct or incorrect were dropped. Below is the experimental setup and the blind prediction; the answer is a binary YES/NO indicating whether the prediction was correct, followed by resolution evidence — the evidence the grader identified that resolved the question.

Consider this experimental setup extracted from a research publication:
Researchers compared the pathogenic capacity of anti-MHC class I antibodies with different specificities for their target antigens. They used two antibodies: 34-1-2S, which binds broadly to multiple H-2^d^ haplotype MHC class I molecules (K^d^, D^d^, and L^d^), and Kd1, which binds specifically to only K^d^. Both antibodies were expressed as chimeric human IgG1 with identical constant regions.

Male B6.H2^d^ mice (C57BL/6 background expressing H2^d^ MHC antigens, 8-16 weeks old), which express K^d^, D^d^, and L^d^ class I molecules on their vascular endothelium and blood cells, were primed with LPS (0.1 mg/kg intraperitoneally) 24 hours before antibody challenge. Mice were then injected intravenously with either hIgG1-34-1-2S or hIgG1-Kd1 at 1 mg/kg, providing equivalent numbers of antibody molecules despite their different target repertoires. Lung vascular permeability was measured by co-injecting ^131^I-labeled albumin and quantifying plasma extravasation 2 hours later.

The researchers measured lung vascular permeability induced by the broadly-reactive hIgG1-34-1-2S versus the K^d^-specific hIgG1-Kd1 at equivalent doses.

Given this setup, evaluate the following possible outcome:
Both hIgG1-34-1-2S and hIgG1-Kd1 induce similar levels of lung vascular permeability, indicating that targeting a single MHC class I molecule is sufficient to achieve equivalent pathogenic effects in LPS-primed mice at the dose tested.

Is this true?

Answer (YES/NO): NO